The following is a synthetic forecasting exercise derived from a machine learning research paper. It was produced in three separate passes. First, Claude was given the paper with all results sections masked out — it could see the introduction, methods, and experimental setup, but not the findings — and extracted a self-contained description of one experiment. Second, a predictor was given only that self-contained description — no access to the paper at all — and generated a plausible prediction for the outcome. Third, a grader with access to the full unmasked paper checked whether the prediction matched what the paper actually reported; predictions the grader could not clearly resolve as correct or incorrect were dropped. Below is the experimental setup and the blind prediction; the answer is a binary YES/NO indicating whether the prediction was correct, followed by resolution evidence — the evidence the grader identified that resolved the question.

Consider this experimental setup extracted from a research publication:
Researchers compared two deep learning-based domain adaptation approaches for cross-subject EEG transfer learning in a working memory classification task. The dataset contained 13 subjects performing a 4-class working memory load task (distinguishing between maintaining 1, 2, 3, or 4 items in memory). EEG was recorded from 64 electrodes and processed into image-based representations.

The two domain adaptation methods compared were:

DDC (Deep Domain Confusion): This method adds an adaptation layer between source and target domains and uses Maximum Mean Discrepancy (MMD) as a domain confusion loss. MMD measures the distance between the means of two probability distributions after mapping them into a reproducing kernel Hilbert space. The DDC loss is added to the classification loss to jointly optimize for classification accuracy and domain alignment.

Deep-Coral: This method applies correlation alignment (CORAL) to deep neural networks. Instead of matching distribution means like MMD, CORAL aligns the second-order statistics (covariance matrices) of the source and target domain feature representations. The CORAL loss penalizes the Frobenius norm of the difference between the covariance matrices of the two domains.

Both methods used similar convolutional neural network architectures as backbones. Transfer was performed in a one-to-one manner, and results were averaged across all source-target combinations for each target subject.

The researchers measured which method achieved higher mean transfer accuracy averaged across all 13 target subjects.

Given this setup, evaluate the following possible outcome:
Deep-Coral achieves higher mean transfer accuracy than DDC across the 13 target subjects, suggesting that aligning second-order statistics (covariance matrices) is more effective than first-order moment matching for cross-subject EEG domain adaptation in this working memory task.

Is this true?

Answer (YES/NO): NO